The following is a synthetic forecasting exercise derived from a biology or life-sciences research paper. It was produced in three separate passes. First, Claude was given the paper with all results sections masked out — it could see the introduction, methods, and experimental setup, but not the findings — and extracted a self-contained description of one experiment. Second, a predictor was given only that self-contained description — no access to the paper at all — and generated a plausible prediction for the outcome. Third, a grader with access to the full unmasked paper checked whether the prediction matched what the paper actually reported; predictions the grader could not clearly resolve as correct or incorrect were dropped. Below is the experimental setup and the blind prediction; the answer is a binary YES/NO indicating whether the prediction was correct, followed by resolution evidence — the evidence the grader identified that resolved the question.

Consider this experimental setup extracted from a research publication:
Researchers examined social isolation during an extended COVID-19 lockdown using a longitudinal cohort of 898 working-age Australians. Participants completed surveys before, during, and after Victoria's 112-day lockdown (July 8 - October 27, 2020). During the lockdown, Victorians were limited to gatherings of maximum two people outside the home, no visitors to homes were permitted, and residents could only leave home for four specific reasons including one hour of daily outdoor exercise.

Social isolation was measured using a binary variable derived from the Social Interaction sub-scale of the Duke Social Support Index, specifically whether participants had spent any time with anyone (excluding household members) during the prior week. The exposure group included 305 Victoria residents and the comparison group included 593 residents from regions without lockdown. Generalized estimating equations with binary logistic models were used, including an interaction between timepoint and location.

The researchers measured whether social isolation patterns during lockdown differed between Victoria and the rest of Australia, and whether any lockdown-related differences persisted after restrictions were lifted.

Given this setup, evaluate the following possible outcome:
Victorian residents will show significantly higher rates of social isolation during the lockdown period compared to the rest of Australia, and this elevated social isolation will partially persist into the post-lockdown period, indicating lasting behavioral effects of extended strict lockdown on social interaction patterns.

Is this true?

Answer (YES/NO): NO